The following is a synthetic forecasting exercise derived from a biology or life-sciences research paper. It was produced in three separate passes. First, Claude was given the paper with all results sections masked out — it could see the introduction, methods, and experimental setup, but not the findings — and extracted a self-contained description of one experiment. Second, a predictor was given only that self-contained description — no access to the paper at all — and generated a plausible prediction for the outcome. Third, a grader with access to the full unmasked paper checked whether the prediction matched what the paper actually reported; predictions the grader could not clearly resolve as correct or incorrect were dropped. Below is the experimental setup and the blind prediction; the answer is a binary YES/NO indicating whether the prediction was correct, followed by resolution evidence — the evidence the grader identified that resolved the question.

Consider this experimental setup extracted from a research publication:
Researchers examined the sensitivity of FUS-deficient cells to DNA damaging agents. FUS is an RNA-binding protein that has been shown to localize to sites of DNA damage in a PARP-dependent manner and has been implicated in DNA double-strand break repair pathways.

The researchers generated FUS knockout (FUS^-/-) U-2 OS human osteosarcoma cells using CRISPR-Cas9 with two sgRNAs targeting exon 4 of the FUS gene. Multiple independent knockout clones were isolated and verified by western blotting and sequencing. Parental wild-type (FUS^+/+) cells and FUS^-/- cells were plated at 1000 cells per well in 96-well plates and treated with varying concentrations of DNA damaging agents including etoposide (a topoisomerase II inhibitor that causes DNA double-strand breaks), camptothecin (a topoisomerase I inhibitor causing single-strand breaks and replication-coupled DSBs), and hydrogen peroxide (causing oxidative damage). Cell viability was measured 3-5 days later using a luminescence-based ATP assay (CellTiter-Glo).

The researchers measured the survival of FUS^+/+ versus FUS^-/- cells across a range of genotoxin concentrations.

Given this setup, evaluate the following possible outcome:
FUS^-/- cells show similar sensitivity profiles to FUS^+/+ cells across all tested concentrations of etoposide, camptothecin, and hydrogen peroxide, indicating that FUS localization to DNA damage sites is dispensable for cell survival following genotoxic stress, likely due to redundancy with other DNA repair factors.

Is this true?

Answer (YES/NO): NO